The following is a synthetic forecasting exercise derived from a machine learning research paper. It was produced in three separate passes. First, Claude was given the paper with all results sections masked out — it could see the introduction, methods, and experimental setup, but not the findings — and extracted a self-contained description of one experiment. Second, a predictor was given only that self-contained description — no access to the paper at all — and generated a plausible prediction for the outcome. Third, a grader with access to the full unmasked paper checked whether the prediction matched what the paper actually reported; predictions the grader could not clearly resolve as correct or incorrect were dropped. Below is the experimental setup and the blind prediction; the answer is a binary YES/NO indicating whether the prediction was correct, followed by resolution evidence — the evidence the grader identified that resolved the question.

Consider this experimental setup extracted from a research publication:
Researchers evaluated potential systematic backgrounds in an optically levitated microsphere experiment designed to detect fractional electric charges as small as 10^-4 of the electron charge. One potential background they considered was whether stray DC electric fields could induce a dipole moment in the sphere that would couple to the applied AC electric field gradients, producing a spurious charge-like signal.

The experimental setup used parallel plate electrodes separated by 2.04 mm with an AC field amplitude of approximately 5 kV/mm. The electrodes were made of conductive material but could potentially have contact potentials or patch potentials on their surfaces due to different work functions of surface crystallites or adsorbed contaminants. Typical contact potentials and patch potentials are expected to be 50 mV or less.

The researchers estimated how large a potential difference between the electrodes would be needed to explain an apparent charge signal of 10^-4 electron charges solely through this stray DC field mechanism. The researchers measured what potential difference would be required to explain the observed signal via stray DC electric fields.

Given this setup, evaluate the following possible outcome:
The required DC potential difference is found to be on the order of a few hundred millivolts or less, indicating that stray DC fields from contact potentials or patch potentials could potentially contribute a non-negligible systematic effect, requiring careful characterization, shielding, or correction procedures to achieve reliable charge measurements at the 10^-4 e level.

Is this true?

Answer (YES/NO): NO